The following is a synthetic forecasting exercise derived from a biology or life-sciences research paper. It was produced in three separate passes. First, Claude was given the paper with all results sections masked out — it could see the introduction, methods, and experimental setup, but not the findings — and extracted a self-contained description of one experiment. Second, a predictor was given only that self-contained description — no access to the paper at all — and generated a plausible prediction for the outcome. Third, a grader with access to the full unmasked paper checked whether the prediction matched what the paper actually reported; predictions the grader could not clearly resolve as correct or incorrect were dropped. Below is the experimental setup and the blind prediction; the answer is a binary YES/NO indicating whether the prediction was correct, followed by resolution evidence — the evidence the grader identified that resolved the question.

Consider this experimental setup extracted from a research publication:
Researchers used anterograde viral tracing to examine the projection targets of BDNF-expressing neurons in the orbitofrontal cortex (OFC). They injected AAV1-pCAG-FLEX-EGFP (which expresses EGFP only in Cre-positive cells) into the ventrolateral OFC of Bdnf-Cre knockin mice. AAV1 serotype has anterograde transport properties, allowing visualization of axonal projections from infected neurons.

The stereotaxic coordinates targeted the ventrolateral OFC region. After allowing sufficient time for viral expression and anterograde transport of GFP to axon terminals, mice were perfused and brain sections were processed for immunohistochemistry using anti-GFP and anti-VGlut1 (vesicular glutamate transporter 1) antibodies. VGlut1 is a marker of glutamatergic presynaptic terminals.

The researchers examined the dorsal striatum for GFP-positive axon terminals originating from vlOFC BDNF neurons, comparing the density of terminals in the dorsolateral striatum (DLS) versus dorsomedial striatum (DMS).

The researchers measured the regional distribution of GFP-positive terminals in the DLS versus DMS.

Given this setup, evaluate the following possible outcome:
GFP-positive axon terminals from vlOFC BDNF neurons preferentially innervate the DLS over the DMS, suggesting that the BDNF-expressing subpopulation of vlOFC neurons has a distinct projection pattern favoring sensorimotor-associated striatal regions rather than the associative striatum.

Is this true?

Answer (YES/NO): YES